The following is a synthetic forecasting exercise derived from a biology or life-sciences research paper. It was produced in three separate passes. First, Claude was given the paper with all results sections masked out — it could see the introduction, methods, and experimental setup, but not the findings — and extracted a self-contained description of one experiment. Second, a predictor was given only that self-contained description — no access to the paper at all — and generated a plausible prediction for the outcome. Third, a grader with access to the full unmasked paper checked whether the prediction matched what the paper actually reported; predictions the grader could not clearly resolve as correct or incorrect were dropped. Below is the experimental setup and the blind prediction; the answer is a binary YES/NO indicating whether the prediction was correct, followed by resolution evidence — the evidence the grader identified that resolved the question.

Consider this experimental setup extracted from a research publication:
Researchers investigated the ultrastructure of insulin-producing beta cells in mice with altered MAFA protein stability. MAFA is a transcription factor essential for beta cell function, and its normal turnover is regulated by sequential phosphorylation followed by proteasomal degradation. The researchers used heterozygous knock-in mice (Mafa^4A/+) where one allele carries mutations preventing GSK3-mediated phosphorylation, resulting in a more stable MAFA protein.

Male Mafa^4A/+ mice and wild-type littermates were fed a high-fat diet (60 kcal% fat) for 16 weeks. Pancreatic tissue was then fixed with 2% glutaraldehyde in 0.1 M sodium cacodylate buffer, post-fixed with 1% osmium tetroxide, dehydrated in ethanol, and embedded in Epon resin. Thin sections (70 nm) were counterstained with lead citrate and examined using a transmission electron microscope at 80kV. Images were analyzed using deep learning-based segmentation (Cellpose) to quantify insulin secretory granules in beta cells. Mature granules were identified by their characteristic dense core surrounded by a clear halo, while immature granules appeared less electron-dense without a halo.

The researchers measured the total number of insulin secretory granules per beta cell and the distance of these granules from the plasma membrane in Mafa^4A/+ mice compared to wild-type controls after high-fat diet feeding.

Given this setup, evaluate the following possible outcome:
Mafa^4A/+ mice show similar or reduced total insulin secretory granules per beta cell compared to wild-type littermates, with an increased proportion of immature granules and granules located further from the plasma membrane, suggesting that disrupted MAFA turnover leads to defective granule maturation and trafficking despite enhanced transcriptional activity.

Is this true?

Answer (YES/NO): YES